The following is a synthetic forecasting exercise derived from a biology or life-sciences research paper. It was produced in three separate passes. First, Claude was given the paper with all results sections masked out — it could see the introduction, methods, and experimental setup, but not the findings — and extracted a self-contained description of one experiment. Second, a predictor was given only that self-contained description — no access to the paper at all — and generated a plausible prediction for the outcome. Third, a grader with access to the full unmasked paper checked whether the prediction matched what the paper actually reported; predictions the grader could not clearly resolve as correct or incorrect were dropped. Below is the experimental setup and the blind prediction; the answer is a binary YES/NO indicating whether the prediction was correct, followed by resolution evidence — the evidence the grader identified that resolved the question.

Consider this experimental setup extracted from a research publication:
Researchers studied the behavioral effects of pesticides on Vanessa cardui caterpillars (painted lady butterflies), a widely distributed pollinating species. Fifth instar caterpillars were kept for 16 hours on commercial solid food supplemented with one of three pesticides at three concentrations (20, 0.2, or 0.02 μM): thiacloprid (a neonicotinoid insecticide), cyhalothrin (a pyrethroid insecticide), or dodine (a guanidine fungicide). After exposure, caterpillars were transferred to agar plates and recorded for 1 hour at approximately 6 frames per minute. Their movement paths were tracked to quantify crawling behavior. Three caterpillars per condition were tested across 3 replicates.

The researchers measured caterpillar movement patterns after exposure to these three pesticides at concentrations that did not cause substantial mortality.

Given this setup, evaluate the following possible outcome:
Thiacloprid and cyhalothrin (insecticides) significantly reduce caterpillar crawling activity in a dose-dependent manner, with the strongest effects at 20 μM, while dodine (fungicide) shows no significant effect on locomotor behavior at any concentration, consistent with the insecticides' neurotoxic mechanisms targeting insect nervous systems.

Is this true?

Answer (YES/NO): NO